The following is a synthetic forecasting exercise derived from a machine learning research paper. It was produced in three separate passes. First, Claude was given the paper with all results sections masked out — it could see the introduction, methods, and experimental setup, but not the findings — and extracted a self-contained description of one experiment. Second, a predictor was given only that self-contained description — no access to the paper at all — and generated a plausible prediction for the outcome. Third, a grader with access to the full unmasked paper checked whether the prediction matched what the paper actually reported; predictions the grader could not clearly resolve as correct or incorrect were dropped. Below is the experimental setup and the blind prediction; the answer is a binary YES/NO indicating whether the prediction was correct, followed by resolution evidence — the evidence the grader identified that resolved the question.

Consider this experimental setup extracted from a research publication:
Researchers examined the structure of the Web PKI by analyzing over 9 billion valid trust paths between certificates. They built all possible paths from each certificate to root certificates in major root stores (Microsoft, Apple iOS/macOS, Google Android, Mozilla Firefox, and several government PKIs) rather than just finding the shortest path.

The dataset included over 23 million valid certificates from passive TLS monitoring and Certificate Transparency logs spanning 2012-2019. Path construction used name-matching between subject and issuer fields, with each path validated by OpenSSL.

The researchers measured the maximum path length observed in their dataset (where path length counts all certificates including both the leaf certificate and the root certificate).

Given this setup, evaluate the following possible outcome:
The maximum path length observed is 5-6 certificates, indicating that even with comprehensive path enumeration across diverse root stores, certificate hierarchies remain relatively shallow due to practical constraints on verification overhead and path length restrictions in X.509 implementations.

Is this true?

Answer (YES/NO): NO